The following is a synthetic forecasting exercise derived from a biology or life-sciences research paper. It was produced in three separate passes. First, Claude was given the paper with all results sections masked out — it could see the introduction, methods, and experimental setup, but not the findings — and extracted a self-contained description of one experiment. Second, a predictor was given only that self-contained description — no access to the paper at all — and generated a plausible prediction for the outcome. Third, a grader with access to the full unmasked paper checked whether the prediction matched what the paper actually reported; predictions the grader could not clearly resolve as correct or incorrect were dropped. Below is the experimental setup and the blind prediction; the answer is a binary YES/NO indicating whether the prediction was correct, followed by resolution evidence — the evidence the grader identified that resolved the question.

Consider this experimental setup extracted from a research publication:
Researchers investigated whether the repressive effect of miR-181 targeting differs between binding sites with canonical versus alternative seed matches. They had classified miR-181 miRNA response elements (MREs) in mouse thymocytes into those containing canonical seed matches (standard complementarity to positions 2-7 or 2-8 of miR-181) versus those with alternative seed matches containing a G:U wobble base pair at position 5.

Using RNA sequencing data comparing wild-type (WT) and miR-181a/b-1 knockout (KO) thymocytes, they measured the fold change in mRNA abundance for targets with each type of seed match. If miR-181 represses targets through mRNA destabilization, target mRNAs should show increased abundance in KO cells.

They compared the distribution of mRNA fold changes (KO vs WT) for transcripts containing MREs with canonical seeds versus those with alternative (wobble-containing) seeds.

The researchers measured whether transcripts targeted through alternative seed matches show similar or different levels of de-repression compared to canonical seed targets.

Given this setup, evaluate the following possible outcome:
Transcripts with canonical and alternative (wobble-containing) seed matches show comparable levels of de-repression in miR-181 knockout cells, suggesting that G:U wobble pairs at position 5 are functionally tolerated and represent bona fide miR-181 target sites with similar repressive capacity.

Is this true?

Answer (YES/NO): NO